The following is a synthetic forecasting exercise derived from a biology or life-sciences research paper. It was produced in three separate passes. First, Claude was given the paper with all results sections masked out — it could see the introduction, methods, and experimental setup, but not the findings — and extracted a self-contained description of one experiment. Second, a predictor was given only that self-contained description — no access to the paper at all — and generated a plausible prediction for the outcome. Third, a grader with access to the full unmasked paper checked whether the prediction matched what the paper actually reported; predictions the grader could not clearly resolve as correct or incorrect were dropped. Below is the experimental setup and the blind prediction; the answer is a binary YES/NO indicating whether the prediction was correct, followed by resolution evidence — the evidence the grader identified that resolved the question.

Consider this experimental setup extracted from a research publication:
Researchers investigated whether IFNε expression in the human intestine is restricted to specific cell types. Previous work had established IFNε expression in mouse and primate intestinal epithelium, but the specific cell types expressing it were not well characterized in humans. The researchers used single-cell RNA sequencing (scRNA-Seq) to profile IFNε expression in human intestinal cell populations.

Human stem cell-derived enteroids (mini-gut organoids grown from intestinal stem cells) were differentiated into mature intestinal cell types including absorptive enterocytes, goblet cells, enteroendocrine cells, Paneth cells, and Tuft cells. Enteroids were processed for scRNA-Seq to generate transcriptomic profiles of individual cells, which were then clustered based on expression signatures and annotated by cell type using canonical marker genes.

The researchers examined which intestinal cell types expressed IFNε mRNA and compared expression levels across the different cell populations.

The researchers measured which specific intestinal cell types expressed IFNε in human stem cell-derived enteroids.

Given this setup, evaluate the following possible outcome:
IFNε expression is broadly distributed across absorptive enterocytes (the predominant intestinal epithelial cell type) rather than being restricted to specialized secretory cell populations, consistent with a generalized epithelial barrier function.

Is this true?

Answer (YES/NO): YES